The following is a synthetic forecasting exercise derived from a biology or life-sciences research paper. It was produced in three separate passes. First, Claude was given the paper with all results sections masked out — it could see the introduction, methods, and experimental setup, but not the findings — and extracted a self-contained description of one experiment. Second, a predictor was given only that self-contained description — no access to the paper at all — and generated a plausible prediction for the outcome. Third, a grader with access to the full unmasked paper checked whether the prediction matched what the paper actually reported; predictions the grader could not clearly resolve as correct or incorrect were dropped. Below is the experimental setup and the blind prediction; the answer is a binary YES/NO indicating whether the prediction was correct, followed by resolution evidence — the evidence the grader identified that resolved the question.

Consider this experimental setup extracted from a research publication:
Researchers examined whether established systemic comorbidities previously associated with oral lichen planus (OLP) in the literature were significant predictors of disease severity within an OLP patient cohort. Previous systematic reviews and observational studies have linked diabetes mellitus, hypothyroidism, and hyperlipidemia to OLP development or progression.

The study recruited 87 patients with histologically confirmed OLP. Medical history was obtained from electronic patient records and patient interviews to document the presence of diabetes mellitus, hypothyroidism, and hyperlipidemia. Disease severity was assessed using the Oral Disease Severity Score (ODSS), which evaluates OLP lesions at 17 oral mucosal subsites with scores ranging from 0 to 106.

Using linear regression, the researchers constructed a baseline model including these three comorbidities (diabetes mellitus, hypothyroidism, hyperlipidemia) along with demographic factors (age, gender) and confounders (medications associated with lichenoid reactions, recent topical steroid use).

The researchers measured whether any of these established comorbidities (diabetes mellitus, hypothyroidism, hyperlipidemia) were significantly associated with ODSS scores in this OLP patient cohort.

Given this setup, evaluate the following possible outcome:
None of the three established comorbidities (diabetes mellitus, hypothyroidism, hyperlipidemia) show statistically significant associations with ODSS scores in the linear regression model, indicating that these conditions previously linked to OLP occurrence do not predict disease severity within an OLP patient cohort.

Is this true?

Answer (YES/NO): NO